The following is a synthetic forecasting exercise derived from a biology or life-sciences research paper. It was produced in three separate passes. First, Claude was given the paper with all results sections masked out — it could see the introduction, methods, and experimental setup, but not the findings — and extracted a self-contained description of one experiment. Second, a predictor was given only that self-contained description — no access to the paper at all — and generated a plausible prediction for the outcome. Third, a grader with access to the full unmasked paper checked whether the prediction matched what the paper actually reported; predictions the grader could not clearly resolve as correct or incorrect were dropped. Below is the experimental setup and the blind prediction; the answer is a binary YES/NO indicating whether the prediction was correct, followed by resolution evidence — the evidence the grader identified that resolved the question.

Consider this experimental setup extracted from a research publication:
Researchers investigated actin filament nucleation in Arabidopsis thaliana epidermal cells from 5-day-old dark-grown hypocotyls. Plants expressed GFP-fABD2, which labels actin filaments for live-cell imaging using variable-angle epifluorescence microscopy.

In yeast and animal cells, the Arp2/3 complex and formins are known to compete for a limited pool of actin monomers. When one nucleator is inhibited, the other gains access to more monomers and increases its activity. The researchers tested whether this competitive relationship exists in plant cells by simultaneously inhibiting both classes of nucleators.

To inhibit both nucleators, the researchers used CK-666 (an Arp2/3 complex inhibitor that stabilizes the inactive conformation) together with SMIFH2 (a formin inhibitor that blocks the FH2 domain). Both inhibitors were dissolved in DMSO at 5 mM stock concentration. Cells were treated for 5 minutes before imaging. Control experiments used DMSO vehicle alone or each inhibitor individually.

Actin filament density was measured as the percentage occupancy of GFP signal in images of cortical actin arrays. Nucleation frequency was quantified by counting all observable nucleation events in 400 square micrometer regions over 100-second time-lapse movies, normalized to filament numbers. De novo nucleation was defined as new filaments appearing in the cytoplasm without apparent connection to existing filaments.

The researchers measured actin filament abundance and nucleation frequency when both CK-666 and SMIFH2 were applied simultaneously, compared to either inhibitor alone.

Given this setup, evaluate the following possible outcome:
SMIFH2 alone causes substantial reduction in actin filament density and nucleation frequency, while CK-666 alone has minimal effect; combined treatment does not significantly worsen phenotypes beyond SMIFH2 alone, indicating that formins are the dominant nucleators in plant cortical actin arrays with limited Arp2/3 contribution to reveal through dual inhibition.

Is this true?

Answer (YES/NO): NO